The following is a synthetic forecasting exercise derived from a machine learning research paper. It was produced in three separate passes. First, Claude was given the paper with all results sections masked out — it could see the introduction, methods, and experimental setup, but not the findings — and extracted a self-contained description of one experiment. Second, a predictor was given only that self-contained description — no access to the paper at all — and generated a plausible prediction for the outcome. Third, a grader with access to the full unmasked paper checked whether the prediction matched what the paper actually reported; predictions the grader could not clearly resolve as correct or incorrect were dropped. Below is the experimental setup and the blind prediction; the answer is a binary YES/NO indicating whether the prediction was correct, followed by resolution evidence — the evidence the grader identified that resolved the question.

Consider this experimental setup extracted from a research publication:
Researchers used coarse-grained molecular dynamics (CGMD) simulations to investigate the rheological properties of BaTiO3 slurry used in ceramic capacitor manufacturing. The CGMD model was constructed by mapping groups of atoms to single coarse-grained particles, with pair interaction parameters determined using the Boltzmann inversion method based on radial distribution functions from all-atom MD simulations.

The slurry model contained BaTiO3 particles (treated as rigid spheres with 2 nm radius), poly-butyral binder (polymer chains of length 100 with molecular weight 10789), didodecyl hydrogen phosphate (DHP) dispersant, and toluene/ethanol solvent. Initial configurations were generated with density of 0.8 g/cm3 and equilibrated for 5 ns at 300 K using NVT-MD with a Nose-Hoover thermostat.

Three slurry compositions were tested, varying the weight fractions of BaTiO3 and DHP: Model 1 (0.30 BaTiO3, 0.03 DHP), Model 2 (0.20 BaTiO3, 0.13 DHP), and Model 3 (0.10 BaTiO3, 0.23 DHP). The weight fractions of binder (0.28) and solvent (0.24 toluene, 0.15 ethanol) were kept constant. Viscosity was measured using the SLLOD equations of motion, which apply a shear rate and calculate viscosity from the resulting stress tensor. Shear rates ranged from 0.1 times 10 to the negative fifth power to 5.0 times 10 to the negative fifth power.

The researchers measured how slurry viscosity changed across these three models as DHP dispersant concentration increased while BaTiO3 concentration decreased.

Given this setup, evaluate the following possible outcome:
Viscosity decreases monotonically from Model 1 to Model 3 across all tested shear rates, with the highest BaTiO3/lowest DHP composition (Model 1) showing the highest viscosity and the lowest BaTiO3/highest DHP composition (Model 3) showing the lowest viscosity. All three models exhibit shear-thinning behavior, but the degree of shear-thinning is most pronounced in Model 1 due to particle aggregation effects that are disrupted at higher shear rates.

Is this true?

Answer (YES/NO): YES